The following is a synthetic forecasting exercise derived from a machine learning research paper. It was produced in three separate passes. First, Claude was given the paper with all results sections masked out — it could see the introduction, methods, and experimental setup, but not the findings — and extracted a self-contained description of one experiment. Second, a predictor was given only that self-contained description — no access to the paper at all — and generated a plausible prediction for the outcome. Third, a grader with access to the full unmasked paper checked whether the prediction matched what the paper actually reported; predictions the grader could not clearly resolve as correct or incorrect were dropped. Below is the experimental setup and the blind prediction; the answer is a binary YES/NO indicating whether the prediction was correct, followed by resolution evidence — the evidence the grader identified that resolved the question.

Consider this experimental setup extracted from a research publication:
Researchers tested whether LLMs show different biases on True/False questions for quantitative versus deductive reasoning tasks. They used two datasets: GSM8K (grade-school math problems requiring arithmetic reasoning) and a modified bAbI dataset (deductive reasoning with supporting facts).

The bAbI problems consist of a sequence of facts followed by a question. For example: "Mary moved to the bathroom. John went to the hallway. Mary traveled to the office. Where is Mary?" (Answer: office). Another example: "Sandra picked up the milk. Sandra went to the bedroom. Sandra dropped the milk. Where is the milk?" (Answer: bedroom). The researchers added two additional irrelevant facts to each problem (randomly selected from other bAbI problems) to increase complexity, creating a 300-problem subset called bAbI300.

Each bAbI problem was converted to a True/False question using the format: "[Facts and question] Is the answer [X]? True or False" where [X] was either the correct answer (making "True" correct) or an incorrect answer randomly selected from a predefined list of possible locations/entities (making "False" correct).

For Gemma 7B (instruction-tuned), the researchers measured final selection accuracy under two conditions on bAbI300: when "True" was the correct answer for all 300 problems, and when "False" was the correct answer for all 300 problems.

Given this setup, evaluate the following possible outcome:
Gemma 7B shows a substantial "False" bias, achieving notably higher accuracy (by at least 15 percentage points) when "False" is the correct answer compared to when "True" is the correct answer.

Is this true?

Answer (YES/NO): NO